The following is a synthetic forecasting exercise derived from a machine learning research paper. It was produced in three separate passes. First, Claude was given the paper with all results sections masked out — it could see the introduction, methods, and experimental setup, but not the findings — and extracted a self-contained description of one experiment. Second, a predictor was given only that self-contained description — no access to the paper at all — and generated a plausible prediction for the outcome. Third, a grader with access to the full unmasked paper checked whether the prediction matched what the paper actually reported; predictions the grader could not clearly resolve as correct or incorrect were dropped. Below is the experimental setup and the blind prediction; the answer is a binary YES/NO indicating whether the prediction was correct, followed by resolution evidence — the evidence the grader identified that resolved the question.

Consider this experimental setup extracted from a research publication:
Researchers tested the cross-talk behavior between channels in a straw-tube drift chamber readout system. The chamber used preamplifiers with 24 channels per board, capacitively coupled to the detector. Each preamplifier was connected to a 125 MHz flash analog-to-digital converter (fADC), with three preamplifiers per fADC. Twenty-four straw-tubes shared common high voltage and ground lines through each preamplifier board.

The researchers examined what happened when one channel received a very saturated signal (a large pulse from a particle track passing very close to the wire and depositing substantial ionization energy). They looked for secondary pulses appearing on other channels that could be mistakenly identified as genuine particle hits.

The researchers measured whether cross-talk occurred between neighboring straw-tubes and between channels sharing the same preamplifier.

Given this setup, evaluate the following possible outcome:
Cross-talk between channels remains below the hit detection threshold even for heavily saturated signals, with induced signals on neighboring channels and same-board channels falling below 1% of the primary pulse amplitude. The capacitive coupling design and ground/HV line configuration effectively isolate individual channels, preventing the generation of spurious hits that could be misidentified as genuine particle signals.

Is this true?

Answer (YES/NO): NO